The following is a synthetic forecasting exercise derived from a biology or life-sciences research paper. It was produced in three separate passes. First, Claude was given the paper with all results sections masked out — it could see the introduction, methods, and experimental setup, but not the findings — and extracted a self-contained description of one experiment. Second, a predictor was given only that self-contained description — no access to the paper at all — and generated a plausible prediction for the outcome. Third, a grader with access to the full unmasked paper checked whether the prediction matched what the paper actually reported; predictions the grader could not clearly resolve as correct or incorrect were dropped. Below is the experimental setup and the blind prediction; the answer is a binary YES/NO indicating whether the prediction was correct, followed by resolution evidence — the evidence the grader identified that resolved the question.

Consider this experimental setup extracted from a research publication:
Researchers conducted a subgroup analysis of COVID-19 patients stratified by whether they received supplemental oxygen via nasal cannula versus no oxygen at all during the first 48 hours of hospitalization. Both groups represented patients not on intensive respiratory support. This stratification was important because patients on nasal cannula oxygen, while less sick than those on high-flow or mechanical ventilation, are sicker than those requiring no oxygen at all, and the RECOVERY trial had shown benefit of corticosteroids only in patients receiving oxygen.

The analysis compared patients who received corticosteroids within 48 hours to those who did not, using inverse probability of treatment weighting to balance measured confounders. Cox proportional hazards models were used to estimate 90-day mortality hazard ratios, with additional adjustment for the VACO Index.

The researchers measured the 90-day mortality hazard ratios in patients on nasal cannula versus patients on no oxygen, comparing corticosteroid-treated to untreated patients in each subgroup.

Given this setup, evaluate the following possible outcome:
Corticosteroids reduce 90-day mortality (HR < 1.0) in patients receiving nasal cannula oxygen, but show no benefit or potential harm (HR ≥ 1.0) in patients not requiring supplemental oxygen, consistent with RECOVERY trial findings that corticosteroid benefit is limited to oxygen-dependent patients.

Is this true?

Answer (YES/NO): NO